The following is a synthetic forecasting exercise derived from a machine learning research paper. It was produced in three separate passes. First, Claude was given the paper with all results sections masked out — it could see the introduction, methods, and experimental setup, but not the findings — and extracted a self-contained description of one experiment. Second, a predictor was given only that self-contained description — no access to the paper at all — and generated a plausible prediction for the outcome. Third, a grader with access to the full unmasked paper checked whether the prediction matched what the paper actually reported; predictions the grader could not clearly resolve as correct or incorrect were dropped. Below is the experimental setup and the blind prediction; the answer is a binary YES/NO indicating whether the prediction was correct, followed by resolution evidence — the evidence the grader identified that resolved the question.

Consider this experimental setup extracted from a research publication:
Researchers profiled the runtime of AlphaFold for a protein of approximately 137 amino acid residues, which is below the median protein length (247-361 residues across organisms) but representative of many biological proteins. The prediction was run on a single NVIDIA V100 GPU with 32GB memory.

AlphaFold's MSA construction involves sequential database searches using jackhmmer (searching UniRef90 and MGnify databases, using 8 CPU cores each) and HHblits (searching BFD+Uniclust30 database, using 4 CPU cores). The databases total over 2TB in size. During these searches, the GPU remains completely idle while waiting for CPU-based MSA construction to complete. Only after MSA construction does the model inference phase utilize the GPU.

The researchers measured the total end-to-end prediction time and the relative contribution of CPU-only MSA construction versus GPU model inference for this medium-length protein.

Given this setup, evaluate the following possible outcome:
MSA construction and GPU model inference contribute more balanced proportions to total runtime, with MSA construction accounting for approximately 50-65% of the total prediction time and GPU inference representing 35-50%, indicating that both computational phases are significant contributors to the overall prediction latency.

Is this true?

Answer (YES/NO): NO